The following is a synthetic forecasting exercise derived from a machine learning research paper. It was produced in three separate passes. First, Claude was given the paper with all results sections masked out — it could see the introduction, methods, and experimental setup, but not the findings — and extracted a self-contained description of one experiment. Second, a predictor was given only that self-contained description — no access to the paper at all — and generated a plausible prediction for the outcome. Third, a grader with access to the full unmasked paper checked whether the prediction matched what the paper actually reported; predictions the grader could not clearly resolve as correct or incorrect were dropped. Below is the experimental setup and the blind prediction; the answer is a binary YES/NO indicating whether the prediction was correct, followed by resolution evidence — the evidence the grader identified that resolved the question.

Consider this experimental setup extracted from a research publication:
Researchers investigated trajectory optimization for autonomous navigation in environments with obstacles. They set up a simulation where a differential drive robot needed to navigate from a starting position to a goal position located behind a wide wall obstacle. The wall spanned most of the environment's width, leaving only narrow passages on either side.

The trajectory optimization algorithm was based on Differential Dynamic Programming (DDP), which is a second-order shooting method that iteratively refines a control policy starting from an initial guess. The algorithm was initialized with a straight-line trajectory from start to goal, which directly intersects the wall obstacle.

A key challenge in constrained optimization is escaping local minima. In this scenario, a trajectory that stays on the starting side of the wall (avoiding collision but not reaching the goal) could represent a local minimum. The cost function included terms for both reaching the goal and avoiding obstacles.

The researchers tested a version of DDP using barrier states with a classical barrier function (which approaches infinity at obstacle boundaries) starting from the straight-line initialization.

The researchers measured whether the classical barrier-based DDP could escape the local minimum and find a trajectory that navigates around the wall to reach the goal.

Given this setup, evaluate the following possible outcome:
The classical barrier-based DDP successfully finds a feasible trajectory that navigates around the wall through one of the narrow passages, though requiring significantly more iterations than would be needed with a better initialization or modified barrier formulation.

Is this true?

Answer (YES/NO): NO